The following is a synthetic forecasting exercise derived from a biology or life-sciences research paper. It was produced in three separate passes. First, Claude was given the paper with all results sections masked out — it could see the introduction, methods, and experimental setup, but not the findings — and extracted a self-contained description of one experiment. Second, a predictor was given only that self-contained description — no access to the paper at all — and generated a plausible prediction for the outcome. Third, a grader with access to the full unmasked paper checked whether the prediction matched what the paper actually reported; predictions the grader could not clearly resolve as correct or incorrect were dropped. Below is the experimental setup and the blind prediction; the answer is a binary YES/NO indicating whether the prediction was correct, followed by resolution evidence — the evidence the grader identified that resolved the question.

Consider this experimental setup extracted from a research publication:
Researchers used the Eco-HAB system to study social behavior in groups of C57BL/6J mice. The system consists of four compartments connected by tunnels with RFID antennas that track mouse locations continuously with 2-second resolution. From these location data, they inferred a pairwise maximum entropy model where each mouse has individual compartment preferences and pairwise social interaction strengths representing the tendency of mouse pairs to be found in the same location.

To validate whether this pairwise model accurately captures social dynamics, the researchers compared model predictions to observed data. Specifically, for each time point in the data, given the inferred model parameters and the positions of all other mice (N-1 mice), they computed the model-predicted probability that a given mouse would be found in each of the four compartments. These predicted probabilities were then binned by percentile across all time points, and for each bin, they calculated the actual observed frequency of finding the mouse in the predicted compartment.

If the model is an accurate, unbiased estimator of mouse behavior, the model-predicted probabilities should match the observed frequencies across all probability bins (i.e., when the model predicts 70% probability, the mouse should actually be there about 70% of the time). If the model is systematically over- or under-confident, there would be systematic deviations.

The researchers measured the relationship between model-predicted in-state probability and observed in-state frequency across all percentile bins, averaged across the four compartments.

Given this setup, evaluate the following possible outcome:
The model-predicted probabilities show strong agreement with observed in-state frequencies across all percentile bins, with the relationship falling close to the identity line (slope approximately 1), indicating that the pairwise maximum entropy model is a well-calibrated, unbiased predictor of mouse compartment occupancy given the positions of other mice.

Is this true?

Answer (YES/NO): YES